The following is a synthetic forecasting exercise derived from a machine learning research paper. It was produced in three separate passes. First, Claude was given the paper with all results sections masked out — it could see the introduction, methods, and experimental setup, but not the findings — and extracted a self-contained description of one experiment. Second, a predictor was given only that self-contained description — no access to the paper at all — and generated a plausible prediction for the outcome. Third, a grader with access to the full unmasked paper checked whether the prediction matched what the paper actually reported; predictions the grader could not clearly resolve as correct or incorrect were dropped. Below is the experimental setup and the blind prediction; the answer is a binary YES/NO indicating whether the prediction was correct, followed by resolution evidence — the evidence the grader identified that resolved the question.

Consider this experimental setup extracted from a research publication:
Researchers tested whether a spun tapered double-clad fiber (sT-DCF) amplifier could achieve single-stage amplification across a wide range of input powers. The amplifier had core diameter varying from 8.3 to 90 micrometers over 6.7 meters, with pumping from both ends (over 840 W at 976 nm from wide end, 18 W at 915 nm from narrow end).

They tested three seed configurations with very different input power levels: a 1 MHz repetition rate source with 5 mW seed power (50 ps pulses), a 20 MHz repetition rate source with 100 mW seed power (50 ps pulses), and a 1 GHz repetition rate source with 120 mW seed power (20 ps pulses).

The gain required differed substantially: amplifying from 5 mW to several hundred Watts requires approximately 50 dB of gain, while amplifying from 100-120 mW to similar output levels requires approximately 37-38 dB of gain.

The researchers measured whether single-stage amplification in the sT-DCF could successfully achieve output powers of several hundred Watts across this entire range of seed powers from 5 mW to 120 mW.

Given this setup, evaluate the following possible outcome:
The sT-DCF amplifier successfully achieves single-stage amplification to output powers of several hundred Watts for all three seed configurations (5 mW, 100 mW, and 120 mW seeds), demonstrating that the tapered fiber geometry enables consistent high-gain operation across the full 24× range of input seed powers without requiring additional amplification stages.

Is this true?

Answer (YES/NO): NO